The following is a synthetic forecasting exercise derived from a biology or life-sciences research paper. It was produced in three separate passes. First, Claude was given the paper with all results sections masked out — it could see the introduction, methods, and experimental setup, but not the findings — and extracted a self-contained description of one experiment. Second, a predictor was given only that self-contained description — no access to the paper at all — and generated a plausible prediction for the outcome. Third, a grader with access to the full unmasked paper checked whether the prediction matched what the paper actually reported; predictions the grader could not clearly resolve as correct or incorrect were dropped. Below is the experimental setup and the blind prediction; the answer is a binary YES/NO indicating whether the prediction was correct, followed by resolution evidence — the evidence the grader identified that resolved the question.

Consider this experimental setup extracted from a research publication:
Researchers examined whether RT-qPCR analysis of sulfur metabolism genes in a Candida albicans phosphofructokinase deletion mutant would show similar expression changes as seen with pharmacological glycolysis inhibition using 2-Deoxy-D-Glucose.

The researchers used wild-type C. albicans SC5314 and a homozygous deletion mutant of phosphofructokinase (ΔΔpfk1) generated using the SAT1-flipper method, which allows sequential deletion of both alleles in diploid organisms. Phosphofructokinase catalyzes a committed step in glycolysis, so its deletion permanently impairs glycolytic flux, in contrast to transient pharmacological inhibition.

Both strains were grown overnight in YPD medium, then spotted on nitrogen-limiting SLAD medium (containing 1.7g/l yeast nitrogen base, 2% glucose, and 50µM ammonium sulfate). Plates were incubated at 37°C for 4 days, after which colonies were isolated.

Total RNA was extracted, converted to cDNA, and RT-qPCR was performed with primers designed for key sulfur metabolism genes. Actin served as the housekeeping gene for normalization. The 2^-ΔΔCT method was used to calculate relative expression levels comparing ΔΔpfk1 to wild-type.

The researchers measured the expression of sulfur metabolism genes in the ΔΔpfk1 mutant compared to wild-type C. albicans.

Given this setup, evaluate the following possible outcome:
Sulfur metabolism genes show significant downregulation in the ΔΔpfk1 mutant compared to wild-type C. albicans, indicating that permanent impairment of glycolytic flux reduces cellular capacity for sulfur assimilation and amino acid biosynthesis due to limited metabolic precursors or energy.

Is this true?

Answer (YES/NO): YES